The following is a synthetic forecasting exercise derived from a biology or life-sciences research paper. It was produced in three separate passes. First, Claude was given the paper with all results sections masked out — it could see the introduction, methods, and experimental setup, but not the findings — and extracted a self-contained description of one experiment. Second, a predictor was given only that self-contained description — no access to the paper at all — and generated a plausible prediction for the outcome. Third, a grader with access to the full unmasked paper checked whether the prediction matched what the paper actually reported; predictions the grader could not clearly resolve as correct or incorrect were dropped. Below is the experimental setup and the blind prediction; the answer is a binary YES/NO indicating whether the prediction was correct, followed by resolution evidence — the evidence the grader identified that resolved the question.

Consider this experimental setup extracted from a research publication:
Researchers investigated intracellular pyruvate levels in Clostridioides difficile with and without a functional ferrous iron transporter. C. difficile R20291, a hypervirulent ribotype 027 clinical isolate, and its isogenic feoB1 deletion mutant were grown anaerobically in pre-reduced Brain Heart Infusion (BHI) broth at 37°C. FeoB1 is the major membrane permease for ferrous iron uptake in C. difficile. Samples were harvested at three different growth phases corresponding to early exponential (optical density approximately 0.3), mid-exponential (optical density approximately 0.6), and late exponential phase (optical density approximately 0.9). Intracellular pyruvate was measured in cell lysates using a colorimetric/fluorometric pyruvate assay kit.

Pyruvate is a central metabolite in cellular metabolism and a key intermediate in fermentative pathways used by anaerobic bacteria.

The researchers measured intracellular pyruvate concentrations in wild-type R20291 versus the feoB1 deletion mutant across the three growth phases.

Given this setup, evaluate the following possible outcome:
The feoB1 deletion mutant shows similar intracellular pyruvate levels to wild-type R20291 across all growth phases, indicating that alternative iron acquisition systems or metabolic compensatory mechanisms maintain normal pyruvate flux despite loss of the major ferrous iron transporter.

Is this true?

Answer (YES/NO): NO